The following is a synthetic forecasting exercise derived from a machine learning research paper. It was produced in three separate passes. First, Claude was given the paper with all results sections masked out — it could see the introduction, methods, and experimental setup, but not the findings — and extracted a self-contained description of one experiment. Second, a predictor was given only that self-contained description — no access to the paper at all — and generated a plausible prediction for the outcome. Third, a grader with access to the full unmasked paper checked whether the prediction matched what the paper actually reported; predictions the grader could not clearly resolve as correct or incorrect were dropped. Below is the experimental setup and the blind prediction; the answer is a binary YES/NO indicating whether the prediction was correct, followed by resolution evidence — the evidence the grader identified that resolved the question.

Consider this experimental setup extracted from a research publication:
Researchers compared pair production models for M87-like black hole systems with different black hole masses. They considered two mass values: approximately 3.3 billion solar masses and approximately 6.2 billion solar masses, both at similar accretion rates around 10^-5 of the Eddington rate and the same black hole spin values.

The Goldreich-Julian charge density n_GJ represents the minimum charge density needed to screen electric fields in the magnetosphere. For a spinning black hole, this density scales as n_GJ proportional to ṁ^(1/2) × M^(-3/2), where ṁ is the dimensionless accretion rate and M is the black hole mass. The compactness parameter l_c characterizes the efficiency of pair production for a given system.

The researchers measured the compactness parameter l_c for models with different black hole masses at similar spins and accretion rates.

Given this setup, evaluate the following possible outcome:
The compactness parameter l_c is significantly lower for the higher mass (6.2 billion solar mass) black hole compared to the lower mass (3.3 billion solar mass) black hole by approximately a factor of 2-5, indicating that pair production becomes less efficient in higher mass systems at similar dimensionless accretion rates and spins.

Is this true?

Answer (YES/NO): YES